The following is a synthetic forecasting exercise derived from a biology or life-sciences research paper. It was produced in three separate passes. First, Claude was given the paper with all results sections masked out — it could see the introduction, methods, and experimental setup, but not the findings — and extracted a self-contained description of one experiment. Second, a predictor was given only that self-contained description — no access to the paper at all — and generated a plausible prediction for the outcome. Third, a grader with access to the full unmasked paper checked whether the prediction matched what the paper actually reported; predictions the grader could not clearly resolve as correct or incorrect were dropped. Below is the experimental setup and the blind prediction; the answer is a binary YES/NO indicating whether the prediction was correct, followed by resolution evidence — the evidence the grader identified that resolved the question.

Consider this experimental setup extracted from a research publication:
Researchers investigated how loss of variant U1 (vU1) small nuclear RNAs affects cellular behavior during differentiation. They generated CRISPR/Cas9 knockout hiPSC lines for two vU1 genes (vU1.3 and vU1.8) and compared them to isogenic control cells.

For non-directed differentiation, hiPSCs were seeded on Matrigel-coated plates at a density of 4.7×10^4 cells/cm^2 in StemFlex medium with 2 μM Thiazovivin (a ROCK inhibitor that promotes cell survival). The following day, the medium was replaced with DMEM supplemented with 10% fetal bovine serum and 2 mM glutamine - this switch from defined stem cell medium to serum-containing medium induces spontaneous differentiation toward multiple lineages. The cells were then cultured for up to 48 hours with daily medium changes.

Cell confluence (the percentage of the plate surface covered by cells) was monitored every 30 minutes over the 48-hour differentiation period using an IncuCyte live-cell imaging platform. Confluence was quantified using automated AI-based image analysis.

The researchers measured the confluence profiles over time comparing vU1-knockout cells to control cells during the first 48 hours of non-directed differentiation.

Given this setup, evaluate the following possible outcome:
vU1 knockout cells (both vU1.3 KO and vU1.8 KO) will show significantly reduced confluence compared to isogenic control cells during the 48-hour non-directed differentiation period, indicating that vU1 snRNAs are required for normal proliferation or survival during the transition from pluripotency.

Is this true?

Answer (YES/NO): NO